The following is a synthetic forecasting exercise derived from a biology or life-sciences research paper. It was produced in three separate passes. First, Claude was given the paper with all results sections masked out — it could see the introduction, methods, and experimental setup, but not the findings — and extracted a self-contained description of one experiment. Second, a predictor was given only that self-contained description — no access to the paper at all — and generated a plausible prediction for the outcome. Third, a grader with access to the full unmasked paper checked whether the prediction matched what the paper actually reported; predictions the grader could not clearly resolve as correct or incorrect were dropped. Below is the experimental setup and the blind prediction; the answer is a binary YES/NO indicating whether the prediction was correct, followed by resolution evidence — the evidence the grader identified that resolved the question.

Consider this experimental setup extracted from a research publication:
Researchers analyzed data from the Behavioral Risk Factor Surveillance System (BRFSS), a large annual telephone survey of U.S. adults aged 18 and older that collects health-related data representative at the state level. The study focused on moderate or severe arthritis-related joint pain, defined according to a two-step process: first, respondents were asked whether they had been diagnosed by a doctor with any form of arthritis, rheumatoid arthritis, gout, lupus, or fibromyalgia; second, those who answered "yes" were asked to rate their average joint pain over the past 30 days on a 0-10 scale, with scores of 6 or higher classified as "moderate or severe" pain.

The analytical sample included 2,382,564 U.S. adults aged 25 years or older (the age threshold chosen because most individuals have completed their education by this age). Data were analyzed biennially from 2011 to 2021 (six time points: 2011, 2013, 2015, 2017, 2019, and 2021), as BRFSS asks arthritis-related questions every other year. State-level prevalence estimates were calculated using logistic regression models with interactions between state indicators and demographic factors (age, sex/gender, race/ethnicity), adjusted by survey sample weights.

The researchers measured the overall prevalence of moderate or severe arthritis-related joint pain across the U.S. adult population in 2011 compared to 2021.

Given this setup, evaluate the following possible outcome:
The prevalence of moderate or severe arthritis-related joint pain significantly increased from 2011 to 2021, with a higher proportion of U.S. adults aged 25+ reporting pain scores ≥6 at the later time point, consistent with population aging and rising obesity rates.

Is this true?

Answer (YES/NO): YES